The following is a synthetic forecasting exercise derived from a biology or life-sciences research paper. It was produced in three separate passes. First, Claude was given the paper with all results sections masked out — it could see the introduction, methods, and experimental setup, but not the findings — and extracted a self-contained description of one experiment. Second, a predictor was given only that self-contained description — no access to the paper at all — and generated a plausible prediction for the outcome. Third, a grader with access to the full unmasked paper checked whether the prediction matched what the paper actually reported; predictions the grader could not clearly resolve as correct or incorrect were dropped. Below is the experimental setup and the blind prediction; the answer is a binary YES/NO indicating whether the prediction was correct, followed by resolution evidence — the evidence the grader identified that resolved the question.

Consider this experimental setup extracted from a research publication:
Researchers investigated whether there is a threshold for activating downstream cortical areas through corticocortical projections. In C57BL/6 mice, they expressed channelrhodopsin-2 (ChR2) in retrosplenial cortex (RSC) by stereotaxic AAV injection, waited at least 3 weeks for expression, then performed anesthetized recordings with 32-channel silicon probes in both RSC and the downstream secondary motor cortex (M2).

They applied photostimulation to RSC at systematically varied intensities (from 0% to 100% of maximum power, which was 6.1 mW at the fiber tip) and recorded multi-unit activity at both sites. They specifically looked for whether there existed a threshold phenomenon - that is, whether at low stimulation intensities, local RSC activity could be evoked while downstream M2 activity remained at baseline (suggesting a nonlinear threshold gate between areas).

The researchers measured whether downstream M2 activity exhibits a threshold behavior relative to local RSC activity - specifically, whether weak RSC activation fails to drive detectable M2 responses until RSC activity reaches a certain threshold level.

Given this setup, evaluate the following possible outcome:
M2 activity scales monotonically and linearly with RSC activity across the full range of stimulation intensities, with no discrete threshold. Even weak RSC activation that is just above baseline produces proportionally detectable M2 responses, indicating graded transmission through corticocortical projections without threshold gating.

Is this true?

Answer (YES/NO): NO